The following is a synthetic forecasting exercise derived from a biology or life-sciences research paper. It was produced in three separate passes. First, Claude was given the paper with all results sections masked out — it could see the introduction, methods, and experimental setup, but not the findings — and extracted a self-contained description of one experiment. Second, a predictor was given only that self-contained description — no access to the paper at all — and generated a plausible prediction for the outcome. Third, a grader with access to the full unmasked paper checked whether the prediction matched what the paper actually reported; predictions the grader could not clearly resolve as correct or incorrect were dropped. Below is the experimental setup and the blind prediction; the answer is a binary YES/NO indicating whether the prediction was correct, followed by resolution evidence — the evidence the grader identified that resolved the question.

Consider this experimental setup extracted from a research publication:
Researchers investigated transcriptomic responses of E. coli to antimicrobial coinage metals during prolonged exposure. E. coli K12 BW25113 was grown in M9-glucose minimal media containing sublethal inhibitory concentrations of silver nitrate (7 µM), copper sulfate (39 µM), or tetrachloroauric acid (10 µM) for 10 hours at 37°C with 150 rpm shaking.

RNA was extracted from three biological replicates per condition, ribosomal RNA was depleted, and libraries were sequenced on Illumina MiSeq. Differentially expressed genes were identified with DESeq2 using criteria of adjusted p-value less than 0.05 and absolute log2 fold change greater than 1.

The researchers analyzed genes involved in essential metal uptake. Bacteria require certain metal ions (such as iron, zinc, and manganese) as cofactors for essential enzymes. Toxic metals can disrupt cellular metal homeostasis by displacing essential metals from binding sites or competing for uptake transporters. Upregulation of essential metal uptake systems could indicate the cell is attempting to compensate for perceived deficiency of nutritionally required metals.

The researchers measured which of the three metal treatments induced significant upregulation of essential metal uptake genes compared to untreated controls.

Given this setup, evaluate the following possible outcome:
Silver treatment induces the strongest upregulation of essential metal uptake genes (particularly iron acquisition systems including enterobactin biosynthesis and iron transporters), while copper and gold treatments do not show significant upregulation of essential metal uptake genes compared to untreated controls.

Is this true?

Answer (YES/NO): NO